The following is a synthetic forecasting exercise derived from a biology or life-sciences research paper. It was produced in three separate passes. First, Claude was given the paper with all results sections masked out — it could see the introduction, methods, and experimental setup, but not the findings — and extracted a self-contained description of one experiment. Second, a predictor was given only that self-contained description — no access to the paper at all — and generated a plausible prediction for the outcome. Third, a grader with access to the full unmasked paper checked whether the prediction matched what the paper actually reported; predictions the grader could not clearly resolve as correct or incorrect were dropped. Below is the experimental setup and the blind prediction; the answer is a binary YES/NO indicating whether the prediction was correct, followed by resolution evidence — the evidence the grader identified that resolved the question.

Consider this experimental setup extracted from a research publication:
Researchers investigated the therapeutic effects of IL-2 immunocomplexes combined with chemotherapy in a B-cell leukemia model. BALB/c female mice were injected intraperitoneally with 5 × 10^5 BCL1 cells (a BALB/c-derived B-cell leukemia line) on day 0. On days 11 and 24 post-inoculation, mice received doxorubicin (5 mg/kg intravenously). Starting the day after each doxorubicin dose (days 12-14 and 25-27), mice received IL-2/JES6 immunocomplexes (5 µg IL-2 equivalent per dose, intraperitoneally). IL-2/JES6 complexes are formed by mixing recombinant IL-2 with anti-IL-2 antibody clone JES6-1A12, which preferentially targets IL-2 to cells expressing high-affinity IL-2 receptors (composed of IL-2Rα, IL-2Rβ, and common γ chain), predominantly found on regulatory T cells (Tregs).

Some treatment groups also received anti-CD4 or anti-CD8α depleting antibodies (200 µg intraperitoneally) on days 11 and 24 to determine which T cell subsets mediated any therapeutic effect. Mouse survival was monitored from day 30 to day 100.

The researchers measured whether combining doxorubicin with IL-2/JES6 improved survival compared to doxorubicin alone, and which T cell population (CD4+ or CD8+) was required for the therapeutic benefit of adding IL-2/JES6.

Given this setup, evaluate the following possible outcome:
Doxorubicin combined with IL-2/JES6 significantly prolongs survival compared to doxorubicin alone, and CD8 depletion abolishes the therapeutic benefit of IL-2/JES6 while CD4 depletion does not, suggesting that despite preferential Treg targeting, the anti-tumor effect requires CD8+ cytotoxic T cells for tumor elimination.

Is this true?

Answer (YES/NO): YES